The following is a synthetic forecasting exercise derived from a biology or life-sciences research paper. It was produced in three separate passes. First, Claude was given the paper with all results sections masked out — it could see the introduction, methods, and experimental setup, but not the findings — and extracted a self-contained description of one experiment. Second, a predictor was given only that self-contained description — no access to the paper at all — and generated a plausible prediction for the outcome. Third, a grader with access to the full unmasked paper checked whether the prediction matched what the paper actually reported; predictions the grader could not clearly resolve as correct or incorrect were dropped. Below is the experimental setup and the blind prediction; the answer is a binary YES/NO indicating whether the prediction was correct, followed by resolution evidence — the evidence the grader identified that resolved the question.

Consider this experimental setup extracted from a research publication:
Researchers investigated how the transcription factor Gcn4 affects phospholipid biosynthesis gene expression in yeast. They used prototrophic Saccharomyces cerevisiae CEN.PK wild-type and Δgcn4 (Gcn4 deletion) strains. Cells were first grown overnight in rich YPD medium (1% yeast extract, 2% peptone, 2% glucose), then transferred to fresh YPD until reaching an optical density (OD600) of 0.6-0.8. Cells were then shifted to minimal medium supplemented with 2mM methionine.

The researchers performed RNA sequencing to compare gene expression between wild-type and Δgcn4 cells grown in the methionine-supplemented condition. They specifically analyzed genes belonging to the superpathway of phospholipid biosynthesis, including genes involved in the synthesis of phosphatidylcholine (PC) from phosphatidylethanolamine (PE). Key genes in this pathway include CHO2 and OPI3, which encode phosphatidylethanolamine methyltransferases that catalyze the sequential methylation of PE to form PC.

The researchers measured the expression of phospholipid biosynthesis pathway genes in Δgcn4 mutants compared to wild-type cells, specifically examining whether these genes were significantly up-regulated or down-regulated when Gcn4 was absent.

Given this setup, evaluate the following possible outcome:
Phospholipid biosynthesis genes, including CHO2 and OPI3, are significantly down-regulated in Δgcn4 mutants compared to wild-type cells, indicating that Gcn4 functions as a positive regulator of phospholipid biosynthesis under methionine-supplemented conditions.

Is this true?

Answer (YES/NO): YES